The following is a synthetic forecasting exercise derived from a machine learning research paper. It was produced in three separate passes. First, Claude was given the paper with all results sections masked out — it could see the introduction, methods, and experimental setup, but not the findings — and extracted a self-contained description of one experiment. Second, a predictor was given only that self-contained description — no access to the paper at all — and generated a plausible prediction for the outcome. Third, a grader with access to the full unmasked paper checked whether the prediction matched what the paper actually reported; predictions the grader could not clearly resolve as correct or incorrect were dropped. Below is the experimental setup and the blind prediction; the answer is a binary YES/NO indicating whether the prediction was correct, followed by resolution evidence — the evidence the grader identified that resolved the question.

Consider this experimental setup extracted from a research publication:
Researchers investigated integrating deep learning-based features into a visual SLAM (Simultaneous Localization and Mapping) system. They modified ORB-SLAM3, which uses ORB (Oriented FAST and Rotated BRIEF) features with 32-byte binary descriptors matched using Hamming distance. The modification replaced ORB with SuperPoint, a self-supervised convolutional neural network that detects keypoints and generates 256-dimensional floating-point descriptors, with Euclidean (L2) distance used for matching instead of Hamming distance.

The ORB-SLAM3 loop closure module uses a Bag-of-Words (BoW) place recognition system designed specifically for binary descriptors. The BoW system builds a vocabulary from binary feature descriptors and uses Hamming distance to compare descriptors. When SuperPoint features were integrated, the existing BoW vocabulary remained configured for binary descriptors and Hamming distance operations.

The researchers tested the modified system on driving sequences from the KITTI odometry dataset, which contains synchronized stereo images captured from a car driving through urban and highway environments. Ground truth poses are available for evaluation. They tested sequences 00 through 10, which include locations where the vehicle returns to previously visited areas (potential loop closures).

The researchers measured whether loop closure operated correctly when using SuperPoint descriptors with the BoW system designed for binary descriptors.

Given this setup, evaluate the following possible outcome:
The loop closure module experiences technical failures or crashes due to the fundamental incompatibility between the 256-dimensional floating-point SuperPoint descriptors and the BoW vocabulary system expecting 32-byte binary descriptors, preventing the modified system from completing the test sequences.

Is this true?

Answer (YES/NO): NO